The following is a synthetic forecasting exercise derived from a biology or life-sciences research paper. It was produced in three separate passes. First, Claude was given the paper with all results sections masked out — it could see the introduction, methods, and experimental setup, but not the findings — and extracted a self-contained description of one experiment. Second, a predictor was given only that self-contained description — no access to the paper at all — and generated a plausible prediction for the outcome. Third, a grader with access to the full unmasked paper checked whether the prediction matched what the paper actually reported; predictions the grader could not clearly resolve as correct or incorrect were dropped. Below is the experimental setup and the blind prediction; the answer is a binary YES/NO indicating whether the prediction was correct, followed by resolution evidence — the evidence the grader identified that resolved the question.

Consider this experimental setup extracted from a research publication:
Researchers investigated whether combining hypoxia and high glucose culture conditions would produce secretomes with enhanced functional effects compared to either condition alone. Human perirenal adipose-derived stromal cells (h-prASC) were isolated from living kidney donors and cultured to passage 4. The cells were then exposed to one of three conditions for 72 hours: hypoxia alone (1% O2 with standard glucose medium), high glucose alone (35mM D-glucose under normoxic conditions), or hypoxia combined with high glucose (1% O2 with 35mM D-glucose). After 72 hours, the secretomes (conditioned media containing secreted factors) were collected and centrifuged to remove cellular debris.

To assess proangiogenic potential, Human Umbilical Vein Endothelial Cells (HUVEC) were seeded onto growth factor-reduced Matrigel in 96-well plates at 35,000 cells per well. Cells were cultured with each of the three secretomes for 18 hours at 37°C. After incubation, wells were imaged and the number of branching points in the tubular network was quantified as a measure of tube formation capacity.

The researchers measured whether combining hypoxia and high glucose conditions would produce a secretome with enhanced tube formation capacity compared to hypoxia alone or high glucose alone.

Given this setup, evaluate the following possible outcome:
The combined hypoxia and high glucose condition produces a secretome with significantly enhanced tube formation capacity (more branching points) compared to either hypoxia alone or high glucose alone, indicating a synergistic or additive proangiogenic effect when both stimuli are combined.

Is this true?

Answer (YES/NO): NO